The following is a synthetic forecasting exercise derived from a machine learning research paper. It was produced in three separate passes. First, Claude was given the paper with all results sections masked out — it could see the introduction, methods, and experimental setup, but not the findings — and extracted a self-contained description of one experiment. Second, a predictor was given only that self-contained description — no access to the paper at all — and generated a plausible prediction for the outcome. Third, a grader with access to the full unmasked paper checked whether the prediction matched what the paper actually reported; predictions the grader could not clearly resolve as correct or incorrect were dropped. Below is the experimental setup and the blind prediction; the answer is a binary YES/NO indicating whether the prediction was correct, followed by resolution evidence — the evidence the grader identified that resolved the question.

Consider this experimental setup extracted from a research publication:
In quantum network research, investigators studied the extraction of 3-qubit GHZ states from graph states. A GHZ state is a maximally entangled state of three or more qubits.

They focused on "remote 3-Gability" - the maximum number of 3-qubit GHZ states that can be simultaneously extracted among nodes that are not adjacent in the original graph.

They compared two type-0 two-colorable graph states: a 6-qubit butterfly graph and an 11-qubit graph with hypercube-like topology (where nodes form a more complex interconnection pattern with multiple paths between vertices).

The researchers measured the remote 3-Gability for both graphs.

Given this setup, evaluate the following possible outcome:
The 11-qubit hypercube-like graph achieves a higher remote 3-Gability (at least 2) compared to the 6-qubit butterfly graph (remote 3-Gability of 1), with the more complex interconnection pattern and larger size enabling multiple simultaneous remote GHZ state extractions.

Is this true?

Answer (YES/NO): YES